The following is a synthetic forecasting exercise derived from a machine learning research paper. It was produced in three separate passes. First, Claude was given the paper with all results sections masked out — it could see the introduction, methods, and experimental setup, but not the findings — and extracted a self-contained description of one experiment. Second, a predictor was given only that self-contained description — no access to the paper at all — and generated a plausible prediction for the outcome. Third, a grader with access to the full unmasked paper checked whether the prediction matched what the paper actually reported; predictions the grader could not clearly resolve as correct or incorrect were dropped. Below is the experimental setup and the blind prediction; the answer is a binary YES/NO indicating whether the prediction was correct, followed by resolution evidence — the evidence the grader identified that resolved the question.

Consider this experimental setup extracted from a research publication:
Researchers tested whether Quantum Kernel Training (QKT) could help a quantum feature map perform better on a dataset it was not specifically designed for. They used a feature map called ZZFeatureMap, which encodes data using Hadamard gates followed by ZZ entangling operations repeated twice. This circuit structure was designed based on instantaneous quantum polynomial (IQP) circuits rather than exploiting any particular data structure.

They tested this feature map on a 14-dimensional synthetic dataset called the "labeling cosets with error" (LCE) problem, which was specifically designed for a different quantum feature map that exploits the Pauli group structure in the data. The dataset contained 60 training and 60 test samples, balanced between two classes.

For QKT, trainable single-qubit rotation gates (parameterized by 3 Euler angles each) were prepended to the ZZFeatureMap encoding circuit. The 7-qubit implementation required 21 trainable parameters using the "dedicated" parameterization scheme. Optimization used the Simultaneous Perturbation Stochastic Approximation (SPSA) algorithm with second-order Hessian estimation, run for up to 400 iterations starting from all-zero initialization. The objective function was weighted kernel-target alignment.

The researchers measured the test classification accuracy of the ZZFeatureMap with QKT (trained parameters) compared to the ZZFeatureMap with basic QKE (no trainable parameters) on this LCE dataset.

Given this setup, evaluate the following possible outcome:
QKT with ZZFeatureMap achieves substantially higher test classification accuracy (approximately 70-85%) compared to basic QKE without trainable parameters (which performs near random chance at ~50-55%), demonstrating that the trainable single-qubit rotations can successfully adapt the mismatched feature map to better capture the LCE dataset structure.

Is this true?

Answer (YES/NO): NO